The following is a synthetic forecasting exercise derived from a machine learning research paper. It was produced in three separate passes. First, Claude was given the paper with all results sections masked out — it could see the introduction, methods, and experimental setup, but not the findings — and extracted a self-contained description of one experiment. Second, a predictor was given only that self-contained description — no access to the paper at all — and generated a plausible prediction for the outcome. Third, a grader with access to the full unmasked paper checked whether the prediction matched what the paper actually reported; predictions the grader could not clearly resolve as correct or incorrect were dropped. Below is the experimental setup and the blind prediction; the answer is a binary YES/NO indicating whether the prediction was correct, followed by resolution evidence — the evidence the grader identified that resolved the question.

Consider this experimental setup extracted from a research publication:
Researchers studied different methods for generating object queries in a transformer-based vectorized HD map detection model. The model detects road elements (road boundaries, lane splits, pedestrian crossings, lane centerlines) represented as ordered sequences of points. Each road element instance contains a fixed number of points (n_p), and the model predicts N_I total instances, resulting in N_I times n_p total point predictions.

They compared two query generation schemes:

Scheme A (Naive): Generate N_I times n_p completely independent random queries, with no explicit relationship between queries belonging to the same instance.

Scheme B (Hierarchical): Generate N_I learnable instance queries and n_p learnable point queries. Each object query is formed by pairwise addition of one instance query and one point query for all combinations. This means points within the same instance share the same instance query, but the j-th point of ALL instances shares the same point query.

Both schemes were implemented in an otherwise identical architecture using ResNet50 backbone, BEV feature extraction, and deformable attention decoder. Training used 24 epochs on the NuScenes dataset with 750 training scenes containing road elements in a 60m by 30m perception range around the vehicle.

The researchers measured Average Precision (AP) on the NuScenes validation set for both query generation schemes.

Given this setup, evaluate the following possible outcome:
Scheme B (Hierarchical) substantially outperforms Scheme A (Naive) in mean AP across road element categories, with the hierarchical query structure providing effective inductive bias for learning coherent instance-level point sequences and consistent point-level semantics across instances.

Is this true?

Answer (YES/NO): NO